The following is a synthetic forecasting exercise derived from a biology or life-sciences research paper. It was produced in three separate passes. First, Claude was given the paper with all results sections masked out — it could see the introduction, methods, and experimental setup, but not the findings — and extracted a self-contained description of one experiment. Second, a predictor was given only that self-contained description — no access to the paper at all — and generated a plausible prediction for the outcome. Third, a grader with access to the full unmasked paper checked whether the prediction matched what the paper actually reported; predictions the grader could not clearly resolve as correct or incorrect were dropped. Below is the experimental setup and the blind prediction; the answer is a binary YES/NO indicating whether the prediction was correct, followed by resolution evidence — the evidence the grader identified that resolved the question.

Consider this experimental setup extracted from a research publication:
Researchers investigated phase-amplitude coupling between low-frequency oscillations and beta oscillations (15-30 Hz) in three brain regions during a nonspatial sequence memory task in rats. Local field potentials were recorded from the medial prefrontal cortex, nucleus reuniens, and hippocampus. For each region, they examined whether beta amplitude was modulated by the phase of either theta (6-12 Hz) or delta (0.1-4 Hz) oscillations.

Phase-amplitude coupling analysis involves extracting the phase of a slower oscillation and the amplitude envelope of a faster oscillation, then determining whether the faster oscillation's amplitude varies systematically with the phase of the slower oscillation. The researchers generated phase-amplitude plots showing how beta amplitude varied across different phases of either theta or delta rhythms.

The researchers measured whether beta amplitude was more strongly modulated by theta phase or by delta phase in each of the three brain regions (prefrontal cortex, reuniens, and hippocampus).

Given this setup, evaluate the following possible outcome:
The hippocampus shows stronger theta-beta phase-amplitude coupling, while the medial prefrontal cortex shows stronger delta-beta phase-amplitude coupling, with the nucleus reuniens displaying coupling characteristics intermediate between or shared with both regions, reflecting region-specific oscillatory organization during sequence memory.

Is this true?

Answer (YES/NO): NO